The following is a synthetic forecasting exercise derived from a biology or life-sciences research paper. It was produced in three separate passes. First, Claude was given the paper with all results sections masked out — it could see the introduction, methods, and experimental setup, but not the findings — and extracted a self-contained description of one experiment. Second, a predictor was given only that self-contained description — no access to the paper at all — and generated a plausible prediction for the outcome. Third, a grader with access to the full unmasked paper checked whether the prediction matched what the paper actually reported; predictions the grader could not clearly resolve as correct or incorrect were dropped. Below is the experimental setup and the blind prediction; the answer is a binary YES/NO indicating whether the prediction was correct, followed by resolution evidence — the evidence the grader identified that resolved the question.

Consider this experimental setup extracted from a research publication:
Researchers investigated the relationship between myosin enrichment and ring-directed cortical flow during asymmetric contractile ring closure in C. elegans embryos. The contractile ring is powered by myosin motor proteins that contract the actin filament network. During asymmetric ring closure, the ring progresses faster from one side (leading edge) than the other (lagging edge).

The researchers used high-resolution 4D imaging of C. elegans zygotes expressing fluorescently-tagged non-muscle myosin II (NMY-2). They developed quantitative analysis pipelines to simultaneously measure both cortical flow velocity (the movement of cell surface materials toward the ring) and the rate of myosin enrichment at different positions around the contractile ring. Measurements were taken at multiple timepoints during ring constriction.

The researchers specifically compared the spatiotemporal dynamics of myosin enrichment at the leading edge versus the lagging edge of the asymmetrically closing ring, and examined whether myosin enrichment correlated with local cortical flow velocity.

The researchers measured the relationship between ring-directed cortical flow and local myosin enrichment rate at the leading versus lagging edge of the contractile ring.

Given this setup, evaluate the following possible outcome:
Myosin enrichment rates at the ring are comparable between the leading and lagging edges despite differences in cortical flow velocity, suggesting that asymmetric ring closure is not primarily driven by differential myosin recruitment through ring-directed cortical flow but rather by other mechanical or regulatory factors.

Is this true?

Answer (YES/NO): NO